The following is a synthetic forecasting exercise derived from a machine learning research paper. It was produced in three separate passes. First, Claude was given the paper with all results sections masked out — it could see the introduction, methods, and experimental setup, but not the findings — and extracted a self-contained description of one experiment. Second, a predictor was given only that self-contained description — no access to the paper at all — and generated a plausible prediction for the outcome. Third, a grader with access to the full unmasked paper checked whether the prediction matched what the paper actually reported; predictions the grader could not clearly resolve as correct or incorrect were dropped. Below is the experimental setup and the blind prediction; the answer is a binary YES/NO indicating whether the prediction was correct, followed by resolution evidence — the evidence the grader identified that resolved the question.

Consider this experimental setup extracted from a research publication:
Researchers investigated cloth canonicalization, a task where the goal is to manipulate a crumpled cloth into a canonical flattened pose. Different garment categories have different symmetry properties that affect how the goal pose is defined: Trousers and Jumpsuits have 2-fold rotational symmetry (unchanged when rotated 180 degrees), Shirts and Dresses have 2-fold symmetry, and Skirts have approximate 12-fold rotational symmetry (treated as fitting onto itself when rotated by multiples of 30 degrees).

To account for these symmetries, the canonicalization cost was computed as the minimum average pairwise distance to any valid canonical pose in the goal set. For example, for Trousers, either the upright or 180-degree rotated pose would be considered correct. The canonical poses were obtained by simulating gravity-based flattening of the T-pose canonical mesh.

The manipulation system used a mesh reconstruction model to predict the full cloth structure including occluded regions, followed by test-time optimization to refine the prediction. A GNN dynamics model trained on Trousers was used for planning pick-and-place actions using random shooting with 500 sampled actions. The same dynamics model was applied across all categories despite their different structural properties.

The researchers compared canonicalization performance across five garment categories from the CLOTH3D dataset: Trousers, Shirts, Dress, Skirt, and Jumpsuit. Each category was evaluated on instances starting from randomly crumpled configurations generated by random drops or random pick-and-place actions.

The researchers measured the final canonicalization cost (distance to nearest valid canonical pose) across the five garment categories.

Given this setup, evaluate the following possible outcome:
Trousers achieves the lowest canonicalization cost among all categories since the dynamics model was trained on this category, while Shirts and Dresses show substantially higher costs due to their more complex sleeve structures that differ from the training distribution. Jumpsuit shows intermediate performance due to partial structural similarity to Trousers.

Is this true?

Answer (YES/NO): NO